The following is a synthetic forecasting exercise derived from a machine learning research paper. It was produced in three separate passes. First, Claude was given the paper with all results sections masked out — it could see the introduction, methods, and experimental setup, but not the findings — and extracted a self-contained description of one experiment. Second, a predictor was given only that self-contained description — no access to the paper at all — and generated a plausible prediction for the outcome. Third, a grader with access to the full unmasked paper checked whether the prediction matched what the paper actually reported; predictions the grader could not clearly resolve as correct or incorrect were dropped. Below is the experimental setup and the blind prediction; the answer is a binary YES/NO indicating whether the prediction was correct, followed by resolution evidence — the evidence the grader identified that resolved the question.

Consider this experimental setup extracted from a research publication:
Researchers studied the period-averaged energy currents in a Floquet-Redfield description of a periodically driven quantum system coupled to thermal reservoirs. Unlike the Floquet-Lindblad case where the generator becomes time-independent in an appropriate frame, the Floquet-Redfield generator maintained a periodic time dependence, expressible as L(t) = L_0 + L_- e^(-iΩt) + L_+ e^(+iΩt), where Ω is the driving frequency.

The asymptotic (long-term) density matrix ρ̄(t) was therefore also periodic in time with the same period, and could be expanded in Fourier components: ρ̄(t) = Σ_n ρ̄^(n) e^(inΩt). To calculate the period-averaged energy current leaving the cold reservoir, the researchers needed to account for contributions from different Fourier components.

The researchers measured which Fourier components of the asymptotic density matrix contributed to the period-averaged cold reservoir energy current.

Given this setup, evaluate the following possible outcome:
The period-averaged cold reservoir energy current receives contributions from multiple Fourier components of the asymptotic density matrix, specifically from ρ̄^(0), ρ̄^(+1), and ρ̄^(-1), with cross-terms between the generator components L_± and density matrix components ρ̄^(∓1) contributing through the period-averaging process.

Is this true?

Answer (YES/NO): YES